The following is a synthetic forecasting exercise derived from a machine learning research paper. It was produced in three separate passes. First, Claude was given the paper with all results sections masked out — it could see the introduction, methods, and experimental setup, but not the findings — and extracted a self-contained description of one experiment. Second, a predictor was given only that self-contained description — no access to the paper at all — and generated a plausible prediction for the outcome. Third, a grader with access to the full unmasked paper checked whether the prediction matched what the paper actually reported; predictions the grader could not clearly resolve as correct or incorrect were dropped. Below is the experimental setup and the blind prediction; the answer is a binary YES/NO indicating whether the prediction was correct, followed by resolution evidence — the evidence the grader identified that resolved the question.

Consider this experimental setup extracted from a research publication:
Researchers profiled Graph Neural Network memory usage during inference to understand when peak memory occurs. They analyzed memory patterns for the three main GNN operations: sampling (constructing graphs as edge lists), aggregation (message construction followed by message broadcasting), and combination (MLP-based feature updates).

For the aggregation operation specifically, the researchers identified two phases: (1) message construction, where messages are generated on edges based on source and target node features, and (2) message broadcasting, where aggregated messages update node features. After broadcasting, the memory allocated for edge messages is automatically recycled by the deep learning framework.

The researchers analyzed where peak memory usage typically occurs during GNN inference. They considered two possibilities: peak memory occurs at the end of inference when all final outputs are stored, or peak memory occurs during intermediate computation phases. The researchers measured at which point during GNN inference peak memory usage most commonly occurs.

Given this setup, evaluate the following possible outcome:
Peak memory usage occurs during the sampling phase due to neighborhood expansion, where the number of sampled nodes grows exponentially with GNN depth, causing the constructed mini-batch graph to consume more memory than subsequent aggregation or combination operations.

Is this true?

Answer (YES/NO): NO